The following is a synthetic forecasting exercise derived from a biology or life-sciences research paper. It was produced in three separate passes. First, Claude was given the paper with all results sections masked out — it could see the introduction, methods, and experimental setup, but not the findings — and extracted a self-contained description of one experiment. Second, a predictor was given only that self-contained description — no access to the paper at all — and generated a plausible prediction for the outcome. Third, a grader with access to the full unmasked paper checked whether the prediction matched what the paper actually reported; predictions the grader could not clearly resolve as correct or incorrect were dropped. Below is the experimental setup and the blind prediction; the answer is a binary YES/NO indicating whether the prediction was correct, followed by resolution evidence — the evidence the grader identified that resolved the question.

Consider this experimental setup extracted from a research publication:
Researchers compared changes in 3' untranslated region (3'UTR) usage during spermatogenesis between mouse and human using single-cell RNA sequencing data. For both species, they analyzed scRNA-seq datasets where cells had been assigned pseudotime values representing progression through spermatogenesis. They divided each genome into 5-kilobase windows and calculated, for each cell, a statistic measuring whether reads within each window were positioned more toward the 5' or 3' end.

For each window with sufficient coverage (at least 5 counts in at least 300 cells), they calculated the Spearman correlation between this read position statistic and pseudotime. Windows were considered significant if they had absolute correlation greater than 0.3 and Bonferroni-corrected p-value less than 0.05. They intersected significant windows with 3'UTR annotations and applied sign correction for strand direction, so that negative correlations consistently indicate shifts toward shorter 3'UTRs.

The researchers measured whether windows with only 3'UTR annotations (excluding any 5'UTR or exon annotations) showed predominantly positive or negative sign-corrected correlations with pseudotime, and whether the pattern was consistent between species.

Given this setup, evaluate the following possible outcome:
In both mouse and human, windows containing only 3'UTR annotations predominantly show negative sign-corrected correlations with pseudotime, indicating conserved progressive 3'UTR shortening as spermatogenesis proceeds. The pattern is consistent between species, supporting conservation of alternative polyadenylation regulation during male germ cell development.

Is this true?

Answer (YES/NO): YES